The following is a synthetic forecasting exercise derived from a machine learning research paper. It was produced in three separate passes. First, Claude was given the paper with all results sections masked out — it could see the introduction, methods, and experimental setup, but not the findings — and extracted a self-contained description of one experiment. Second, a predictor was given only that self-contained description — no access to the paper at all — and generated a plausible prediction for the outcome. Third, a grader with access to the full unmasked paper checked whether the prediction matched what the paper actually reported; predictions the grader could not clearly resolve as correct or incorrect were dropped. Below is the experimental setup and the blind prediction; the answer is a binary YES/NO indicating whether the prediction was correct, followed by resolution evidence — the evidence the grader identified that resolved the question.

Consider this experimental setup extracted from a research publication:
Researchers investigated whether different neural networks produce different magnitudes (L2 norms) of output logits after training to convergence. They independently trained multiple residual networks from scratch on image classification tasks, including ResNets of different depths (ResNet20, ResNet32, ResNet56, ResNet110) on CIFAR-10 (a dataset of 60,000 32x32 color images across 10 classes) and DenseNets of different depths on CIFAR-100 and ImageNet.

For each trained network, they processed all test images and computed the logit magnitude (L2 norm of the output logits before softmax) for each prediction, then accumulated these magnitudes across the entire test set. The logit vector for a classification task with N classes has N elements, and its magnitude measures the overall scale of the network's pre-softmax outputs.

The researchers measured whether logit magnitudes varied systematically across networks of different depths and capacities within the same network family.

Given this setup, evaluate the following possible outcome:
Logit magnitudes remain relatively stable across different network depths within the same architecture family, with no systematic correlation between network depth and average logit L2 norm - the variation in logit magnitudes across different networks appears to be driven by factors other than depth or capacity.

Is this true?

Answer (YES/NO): NO